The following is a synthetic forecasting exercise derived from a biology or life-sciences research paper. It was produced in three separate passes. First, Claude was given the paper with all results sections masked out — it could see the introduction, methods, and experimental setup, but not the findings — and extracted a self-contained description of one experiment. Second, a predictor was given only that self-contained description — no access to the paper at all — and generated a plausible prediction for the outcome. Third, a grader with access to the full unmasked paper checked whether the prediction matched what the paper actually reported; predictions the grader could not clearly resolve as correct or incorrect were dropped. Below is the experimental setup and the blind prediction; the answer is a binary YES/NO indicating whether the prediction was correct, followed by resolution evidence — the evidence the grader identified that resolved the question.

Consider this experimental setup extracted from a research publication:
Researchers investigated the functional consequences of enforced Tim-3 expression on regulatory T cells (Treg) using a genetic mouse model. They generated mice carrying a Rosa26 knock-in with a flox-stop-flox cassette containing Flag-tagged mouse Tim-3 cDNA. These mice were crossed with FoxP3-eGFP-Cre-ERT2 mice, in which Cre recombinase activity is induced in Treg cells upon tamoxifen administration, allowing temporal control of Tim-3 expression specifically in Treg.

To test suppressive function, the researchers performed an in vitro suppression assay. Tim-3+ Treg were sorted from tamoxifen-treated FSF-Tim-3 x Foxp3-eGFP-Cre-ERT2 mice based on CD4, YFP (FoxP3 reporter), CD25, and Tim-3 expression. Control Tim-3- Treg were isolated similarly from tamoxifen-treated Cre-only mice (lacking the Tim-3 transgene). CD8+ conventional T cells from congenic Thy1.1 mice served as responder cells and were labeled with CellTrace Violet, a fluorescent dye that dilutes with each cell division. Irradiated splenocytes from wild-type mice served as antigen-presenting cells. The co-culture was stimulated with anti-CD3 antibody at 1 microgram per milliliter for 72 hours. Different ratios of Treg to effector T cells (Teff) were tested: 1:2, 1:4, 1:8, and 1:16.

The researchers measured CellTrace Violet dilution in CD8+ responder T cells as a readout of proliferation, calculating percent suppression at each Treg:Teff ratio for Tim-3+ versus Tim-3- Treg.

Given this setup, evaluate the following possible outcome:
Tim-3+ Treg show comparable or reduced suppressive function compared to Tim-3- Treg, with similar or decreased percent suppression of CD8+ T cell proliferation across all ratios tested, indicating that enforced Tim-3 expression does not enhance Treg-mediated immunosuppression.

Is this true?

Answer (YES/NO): NO